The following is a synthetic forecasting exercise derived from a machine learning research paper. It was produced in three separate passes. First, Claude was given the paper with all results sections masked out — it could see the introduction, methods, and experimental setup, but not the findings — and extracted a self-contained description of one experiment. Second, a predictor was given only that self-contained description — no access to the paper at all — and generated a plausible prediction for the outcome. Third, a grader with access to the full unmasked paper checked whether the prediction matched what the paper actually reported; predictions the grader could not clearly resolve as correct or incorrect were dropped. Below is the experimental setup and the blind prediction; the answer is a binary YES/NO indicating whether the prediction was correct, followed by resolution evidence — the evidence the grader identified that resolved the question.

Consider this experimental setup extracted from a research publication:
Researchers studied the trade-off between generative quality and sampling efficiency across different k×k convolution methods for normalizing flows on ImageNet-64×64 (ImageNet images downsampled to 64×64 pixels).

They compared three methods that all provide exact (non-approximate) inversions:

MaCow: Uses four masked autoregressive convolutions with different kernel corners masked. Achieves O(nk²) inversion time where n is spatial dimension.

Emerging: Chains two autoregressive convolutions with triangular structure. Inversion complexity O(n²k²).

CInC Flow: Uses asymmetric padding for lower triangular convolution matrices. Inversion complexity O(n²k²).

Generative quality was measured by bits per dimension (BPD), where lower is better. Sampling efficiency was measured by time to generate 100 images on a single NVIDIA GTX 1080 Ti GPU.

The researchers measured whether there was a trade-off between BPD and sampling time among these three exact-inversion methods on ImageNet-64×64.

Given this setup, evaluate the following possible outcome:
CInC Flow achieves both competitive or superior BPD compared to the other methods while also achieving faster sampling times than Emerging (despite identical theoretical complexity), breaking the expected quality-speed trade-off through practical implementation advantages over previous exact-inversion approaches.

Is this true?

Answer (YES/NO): NO